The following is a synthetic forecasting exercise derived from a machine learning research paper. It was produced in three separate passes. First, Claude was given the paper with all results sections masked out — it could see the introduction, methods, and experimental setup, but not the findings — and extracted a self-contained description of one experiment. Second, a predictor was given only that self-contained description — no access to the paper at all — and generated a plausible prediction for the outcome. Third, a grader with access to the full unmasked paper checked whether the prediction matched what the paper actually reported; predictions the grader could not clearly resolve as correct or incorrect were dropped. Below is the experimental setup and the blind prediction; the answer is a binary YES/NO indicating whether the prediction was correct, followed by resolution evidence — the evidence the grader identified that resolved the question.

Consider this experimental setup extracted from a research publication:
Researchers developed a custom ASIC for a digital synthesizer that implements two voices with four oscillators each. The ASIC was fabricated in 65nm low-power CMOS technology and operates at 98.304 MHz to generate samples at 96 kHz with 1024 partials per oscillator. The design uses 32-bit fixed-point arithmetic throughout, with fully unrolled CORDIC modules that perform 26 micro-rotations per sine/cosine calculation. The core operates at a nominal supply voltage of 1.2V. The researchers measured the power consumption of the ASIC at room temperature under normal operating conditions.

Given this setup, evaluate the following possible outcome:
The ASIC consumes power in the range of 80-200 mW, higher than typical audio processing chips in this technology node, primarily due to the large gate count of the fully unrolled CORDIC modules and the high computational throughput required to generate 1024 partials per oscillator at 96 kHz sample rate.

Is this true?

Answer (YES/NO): YES